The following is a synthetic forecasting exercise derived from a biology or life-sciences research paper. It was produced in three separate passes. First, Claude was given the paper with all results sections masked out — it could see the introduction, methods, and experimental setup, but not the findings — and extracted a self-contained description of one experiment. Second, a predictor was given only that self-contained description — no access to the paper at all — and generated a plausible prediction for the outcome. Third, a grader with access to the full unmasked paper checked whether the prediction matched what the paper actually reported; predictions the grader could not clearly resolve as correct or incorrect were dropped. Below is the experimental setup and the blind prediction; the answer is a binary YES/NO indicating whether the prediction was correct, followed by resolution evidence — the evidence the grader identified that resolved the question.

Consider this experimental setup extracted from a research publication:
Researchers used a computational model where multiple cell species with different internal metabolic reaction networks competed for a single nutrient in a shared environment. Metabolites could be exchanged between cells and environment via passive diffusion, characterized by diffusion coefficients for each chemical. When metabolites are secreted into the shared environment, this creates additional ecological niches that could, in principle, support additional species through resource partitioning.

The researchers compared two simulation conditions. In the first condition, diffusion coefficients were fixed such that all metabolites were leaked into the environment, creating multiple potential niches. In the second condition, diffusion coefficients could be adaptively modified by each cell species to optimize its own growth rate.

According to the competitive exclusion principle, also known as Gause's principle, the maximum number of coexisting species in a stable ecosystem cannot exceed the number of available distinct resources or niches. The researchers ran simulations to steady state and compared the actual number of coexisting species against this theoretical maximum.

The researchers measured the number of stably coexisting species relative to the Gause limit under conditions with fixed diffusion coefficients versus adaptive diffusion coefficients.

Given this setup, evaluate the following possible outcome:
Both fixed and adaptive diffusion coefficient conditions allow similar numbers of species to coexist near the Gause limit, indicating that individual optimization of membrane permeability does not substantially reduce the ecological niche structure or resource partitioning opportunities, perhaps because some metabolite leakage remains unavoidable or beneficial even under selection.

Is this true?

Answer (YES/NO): NO